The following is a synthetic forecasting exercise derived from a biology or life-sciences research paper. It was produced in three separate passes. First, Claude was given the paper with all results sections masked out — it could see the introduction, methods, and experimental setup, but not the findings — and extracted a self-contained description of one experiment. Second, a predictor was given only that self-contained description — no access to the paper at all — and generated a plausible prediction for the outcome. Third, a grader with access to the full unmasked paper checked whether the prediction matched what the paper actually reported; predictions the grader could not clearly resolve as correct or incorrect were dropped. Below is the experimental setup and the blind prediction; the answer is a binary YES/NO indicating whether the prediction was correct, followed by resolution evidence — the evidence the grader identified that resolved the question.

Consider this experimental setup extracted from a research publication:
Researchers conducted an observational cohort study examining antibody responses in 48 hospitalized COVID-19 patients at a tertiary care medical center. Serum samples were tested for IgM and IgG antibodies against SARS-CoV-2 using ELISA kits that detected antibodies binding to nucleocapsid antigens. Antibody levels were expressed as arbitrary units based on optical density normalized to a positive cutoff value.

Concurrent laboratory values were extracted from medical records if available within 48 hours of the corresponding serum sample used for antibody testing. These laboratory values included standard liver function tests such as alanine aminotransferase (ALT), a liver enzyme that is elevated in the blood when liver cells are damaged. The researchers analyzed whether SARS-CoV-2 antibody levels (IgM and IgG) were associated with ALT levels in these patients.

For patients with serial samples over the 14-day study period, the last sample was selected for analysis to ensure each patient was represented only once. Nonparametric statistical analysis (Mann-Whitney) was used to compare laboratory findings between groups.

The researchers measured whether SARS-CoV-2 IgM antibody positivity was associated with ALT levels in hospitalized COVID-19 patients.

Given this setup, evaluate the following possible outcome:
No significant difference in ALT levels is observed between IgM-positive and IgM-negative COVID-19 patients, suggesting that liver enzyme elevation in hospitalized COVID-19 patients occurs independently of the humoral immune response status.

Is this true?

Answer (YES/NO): NO